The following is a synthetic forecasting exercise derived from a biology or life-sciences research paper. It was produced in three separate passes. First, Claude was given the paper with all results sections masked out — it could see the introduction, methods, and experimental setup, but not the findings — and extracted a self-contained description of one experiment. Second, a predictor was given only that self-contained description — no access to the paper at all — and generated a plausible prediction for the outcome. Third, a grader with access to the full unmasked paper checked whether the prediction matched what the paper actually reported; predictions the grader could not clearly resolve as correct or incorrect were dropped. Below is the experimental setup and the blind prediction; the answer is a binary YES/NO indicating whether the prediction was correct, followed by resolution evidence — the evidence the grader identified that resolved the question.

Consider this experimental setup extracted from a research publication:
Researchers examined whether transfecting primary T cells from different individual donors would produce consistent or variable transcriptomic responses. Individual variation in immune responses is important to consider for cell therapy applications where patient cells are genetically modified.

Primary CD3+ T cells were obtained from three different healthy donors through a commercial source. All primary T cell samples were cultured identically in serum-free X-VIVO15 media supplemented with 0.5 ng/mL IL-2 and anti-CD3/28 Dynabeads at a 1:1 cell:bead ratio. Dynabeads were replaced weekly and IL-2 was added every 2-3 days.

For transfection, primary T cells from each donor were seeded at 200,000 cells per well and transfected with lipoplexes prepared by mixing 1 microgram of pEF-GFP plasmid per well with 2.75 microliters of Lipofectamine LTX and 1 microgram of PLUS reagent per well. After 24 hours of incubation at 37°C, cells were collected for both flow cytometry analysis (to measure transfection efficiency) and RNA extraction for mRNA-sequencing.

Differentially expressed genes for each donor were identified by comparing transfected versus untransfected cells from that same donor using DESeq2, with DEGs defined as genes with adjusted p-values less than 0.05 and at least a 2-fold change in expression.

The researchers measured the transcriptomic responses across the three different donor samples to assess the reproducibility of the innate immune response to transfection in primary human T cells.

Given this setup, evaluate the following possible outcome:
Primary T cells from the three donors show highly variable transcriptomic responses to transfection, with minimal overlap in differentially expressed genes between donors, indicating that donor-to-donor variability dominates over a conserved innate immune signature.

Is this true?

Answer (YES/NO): NO